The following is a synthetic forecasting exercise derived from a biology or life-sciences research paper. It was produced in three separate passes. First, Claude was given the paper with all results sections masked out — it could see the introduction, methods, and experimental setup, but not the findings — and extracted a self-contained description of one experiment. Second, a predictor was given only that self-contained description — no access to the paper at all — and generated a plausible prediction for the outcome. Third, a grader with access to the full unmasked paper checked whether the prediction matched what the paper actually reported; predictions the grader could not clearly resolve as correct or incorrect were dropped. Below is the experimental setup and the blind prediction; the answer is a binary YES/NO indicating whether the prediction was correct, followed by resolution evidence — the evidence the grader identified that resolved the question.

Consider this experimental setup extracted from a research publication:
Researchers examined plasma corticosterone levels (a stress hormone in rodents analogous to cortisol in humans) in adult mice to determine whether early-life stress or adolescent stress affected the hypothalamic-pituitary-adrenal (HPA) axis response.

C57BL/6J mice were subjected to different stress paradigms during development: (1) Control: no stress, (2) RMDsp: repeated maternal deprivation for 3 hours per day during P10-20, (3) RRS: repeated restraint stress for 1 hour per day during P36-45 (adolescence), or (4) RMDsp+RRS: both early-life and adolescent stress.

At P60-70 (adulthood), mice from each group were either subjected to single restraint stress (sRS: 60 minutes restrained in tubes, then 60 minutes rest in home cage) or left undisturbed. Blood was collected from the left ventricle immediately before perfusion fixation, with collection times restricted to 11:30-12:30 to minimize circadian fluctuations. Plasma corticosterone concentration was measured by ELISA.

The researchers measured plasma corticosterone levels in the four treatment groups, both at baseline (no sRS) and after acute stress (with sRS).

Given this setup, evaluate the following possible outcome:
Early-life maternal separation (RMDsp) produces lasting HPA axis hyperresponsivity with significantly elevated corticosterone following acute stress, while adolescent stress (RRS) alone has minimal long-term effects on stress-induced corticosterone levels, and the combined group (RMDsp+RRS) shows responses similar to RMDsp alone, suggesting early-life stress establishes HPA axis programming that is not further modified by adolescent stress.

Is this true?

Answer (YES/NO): NO